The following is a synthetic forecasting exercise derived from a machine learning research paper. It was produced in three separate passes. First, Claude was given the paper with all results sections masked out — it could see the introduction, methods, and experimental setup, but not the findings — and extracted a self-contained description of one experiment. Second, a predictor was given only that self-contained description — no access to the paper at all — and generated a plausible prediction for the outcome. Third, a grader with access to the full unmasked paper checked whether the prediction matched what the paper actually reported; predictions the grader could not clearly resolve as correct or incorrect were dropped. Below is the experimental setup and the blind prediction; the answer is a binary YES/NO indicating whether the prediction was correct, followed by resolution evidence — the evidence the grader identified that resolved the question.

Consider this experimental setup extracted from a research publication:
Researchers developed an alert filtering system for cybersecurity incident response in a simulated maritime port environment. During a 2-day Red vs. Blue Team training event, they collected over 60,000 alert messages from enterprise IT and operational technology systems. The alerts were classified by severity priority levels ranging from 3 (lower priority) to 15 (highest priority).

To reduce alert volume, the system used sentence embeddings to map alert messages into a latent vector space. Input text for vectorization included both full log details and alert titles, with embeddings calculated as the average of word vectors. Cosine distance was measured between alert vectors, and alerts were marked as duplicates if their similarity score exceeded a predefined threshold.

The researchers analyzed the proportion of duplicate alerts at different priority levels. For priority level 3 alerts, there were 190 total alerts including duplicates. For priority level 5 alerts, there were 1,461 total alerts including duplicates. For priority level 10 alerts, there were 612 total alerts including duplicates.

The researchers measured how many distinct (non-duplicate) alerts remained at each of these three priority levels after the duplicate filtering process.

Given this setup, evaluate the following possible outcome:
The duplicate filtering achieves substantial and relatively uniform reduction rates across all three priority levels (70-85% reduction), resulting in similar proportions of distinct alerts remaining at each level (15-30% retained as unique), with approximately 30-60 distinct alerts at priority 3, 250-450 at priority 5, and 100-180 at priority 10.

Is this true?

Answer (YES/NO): NO